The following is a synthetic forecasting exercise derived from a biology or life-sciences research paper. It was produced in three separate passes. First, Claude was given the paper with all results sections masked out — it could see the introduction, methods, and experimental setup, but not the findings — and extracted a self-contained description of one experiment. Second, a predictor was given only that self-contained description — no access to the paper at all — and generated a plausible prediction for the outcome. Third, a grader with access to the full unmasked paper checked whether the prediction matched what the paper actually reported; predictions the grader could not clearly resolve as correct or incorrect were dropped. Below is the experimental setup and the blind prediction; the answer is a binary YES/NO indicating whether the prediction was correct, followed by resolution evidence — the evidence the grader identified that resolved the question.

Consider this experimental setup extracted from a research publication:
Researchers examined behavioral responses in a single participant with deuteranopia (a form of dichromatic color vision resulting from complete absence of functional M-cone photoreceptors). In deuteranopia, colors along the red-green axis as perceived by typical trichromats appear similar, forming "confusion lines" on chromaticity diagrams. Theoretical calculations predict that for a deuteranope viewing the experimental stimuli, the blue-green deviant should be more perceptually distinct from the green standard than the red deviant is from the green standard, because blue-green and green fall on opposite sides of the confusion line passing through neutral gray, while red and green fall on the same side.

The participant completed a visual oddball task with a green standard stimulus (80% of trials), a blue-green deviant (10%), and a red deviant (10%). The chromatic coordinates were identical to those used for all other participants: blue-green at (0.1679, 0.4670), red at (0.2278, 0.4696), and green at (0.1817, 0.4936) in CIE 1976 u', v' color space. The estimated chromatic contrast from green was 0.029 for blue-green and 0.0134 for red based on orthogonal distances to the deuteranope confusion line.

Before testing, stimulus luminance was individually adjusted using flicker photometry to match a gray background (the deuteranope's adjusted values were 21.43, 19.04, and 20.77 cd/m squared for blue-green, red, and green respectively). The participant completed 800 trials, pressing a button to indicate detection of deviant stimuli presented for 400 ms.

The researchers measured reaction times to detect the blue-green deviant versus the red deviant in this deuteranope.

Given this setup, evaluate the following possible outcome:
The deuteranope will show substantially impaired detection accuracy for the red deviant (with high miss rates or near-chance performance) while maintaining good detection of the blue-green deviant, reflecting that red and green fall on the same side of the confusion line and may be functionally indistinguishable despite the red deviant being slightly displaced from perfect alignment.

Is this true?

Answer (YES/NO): NO